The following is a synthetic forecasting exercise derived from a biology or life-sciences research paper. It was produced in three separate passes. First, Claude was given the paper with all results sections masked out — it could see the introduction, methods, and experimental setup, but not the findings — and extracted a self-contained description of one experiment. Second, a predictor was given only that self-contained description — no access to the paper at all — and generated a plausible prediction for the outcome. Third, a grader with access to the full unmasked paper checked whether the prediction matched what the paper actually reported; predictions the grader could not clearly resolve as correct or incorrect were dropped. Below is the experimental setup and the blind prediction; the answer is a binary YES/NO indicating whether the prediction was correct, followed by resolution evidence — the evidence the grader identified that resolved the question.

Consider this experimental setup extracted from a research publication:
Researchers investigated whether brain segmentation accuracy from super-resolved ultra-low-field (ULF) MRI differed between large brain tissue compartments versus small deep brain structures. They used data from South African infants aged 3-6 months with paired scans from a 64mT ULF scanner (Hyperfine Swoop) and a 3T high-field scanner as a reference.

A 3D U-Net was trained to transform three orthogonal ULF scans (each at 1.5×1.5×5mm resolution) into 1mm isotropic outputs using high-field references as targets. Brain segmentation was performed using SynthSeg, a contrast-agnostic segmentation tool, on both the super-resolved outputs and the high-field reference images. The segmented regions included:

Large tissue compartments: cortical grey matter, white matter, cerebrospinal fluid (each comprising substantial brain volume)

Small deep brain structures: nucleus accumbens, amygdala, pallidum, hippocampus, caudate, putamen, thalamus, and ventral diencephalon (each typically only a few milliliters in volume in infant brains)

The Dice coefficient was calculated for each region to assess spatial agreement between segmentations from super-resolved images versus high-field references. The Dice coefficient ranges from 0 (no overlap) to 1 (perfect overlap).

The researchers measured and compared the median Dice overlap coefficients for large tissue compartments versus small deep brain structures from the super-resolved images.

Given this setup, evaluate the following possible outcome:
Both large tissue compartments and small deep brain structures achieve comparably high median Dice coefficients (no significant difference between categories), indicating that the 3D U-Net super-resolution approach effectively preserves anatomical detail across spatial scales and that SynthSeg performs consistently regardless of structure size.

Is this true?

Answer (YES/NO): NO